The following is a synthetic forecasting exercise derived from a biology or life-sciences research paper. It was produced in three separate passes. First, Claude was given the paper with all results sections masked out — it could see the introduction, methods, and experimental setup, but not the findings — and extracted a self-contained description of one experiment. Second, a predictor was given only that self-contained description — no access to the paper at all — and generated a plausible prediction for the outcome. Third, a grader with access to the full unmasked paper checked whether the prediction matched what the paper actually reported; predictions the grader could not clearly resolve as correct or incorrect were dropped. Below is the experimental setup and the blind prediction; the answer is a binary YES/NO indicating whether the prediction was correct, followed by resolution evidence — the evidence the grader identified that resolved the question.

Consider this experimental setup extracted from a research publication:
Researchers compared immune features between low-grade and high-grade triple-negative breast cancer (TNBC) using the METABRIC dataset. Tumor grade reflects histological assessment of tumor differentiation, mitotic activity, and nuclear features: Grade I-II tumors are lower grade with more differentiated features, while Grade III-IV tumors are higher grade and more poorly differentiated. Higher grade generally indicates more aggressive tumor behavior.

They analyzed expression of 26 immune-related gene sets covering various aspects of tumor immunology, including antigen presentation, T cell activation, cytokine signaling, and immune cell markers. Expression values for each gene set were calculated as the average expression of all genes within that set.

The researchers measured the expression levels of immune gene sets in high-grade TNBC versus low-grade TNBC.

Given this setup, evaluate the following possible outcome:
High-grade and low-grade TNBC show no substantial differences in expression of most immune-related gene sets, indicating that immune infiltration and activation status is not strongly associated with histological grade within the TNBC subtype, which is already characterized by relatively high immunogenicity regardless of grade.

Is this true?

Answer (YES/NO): NO